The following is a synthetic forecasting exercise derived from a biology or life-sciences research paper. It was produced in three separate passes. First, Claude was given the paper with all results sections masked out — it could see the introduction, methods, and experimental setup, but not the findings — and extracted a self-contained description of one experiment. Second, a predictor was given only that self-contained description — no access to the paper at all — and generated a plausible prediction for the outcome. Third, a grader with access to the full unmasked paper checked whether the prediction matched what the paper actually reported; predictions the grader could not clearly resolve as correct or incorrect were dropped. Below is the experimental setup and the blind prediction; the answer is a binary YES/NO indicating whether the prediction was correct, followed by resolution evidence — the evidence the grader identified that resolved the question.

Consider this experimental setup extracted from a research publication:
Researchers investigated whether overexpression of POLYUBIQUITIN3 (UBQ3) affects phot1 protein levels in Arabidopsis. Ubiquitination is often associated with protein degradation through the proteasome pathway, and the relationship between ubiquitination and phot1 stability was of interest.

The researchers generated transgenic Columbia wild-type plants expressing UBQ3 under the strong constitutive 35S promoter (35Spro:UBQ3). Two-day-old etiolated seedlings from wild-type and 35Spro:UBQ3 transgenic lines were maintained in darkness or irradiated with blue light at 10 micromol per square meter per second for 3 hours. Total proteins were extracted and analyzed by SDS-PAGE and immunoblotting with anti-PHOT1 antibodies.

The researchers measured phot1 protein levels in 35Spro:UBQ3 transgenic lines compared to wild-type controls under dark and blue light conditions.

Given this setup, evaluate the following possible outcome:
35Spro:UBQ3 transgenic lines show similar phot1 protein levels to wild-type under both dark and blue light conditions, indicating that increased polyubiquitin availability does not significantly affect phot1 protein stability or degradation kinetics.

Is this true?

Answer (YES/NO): YES